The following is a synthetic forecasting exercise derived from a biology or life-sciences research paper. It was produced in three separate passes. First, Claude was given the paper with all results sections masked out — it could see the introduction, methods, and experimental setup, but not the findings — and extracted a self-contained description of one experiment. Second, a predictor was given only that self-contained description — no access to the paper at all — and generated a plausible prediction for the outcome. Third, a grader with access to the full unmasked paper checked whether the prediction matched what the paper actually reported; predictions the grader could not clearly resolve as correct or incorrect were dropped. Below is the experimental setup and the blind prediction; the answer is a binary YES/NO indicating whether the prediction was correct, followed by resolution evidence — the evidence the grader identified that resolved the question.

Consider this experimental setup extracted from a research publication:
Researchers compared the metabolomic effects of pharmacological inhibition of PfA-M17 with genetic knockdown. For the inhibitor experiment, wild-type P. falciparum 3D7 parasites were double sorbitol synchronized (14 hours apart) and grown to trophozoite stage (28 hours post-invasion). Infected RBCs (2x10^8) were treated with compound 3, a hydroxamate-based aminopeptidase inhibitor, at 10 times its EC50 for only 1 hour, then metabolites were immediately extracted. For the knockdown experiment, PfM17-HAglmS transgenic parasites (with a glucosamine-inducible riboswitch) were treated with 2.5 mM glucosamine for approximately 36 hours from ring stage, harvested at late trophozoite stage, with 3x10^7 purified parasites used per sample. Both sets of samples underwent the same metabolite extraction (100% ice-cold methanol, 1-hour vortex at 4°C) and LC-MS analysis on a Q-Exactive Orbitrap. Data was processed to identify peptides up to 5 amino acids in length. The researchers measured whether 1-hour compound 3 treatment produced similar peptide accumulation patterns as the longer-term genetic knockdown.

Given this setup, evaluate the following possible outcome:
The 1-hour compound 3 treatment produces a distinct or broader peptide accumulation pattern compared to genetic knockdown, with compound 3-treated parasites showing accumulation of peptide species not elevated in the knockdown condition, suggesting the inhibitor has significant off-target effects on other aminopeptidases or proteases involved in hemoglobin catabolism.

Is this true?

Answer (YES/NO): NO